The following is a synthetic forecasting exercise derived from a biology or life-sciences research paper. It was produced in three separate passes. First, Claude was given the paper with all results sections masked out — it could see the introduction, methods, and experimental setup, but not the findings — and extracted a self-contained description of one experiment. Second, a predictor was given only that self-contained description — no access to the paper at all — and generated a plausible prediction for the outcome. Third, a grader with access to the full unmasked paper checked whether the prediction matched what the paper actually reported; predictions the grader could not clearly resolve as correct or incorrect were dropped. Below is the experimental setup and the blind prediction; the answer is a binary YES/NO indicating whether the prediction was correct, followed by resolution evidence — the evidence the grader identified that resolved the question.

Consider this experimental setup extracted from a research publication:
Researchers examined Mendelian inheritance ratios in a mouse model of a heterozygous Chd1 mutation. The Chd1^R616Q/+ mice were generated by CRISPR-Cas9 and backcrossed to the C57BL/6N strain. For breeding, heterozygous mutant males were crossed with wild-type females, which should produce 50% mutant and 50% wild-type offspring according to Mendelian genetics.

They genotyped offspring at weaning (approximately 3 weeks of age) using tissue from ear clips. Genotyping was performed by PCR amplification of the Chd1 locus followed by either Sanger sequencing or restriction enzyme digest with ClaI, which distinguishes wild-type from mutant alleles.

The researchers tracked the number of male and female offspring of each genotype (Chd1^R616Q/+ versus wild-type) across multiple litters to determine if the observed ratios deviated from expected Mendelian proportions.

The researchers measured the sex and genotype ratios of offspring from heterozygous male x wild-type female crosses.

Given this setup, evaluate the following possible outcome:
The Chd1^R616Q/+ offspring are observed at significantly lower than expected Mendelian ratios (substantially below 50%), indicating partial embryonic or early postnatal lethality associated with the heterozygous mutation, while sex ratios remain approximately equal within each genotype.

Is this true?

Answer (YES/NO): YES